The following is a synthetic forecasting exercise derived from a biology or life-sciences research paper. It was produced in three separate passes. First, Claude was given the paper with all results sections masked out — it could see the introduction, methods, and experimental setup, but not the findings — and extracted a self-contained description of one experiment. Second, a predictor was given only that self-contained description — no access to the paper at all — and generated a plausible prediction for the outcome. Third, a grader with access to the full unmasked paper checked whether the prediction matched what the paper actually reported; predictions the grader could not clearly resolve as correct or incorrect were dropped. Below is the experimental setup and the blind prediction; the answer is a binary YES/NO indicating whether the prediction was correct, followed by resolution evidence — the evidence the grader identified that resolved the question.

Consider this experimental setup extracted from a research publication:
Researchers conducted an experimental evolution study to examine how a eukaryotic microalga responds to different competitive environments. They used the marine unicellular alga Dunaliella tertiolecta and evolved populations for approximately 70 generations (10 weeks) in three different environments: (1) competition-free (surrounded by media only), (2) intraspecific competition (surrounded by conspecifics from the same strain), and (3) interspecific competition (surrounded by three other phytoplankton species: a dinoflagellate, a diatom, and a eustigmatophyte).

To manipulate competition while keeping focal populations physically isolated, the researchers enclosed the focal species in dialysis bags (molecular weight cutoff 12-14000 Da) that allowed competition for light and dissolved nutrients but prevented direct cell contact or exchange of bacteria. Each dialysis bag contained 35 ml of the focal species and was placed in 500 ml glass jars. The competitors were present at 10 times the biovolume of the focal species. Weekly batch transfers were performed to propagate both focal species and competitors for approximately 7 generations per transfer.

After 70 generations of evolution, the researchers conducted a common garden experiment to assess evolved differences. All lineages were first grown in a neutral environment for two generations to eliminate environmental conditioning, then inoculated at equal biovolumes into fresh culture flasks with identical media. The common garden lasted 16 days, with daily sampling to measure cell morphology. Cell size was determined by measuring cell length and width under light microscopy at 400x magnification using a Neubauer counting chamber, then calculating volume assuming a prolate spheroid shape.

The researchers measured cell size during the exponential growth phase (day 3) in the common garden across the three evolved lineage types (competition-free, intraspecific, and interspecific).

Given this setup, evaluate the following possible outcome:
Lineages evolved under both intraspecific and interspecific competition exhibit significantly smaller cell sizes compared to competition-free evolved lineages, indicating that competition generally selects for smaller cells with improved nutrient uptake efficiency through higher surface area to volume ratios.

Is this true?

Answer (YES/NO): NO